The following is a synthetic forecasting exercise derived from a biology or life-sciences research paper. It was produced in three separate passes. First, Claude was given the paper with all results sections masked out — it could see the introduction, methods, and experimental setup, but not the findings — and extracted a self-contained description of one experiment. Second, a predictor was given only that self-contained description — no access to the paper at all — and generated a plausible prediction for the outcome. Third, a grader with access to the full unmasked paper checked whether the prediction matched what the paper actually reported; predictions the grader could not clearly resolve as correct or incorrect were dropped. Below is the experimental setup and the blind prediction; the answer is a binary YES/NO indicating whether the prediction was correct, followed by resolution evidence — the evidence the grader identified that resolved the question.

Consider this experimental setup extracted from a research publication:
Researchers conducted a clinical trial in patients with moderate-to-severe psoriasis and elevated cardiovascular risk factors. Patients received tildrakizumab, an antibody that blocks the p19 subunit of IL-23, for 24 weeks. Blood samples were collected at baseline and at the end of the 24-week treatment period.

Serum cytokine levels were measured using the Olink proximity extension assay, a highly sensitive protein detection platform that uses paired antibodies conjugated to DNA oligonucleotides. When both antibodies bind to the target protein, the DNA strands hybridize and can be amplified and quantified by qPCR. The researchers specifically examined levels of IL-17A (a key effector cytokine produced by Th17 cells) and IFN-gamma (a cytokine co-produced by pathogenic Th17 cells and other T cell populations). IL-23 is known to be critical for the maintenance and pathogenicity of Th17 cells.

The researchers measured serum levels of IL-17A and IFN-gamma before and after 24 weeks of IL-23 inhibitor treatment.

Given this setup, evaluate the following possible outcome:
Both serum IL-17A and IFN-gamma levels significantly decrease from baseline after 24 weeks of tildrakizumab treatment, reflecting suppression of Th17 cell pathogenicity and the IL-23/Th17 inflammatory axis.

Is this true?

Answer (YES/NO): NO